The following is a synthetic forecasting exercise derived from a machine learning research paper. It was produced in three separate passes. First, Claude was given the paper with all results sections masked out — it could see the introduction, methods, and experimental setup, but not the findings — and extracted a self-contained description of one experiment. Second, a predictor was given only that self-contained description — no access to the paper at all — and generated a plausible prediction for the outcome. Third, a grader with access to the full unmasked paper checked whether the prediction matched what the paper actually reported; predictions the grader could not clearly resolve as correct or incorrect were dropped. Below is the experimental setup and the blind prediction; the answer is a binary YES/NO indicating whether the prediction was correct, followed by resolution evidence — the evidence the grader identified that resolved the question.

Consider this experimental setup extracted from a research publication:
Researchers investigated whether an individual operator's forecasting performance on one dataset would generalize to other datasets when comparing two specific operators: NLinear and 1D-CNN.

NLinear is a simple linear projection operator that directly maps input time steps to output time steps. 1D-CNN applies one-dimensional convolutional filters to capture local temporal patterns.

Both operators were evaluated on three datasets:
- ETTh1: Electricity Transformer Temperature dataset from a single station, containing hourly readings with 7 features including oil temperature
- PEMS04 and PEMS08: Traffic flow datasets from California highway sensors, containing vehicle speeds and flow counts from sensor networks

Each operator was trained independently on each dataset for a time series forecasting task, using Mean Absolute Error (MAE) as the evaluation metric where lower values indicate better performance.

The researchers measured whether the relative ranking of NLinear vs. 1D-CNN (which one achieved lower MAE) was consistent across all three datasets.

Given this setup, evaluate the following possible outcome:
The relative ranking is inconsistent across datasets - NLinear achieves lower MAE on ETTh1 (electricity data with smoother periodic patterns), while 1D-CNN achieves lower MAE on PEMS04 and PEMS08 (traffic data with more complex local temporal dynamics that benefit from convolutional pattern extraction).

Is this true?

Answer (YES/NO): YES